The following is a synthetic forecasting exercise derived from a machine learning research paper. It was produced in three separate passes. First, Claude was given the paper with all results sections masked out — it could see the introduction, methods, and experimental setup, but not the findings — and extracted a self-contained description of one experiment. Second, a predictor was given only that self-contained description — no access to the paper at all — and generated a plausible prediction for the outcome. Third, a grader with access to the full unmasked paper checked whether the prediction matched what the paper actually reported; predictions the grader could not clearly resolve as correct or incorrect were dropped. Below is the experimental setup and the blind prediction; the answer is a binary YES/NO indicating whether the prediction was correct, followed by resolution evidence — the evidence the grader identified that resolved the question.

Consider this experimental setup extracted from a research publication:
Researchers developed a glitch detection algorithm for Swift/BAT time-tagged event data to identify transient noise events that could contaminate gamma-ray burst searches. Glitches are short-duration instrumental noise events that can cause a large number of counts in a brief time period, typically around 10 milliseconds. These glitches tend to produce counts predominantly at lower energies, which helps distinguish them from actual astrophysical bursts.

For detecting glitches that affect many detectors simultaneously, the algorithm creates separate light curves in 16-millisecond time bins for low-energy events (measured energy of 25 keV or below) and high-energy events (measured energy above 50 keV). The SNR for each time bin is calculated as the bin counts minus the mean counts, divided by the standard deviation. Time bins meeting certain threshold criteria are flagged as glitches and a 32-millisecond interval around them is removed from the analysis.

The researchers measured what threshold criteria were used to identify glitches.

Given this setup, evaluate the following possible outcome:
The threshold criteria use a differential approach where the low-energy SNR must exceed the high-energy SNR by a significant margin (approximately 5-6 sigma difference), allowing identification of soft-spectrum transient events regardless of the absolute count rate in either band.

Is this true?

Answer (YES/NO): NO